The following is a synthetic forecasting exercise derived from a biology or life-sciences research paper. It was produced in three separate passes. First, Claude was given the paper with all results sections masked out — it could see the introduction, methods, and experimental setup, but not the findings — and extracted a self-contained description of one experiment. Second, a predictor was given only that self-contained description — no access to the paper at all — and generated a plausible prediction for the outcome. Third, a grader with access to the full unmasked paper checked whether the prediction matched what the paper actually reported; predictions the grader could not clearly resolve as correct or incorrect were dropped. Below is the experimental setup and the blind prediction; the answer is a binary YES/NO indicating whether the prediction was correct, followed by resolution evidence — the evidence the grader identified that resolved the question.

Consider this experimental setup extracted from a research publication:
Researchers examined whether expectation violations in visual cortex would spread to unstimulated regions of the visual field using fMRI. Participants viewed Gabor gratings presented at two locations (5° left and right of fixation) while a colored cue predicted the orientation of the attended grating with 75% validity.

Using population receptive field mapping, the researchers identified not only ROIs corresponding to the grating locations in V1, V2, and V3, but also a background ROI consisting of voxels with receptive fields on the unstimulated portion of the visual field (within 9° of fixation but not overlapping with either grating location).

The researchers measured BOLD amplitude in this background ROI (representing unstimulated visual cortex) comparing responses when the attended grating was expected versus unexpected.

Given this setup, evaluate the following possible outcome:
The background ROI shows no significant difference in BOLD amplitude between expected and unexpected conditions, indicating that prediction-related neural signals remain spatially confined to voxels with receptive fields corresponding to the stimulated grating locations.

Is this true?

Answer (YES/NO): YES